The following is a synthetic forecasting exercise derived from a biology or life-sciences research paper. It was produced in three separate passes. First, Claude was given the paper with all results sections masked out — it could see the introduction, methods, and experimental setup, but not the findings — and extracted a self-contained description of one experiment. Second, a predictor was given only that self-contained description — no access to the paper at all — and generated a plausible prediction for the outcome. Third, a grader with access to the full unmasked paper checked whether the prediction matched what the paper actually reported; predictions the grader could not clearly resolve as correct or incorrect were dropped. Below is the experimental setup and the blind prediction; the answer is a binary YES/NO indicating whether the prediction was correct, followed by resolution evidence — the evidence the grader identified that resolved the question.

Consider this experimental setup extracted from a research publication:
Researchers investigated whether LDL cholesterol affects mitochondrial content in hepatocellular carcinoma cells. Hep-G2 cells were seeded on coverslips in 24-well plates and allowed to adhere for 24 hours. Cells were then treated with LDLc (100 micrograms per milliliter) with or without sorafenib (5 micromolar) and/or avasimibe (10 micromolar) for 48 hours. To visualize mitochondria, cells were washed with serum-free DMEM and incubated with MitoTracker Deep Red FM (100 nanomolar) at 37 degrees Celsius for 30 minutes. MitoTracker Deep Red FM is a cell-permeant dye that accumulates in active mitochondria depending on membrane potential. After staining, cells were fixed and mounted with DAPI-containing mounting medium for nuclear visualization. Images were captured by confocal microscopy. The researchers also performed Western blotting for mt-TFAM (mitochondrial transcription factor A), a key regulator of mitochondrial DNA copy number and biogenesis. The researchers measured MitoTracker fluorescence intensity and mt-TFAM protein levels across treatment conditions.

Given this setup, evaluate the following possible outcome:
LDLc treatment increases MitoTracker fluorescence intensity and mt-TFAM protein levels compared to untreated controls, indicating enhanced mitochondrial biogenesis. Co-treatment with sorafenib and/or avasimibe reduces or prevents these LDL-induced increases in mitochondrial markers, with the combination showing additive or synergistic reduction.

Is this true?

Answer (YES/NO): NO